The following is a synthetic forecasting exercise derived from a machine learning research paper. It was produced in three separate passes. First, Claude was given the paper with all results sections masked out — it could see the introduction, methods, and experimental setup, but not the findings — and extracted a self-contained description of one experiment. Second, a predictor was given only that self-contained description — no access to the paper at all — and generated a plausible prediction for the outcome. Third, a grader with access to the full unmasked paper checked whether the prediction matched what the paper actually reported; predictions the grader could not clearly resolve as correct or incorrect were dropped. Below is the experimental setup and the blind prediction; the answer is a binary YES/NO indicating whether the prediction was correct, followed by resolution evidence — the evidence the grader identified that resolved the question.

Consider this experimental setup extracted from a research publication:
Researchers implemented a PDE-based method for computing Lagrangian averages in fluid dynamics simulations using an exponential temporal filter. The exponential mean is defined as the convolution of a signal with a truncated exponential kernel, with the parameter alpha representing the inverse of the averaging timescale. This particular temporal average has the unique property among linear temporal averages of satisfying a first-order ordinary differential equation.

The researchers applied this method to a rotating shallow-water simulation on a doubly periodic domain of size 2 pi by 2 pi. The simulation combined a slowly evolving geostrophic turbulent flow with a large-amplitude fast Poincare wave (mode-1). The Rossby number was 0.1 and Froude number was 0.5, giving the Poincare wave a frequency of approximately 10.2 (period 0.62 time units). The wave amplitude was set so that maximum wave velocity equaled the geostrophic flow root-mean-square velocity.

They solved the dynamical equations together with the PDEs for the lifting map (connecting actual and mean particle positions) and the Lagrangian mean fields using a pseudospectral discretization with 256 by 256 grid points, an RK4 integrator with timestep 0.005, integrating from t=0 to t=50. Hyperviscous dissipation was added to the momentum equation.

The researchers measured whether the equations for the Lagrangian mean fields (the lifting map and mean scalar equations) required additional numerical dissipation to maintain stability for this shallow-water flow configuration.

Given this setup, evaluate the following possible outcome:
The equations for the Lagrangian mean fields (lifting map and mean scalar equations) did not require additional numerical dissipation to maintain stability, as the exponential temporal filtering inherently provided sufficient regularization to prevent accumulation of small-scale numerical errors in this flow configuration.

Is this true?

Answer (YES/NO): YES